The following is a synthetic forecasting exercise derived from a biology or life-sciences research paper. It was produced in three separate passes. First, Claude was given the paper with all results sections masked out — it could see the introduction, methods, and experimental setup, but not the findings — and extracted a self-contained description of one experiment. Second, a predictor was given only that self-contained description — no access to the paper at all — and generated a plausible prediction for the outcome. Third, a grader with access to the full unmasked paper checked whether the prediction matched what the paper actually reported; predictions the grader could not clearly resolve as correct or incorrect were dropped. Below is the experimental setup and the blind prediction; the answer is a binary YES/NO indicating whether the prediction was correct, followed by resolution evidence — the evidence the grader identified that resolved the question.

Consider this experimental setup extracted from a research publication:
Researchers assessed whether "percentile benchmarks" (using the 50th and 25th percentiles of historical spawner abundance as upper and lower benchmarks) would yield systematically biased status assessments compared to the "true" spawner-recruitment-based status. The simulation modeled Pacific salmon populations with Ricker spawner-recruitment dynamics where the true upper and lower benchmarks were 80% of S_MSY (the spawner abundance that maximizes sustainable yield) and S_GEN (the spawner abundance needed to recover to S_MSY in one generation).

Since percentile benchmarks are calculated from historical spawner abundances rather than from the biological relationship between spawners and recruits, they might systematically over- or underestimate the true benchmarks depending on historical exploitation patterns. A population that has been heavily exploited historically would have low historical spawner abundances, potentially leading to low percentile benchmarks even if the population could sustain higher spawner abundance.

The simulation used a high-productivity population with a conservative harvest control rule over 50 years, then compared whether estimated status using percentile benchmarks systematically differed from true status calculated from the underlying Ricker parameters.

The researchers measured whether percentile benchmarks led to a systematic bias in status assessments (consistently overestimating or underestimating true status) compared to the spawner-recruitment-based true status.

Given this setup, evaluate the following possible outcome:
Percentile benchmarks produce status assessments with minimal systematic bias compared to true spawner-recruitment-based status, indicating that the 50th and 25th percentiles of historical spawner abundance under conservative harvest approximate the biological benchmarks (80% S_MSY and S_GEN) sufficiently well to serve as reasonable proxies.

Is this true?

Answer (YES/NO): NO